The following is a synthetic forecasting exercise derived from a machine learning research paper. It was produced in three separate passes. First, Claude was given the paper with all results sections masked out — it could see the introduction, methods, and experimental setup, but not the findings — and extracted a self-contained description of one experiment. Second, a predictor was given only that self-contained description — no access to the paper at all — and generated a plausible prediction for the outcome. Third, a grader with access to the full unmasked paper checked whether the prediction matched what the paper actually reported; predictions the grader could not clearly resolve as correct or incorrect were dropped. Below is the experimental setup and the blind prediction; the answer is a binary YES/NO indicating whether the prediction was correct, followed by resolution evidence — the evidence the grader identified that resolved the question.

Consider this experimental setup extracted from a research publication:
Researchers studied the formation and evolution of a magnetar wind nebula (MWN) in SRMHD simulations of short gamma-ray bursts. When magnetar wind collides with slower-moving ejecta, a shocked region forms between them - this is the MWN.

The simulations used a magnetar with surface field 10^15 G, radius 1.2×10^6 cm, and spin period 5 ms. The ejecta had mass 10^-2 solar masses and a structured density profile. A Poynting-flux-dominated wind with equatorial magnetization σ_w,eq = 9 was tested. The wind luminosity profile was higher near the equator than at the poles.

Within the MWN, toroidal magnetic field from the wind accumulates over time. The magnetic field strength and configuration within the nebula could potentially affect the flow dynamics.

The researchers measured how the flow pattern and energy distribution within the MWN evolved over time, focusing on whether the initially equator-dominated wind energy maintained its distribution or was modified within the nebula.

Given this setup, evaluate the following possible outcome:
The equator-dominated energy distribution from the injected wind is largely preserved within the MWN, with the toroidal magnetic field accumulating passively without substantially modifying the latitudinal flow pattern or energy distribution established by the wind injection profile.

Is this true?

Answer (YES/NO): NO